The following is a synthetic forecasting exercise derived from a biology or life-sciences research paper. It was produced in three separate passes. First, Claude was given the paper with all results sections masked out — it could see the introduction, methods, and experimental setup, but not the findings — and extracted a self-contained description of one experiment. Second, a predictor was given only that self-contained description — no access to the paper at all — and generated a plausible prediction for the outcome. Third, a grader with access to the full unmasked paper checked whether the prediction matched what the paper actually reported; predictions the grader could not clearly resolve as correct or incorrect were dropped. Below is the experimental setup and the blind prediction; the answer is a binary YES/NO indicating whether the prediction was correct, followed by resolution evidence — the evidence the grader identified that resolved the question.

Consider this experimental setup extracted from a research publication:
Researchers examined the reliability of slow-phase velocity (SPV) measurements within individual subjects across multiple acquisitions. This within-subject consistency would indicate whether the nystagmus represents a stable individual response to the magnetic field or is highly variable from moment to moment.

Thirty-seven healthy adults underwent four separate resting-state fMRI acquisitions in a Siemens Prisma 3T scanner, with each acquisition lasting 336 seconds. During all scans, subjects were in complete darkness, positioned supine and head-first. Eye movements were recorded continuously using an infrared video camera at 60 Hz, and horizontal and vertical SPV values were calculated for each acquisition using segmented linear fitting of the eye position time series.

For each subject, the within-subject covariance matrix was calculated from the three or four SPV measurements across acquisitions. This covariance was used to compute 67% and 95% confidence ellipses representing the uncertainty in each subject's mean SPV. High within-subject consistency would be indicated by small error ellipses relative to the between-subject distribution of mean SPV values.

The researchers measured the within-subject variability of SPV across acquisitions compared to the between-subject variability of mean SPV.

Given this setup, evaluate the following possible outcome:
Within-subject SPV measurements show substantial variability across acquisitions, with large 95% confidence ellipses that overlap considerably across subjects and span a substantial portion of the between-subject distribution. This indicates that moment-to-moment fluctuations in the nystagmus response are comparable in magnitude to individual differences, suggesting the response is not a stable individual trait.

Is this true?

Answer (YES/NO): NO